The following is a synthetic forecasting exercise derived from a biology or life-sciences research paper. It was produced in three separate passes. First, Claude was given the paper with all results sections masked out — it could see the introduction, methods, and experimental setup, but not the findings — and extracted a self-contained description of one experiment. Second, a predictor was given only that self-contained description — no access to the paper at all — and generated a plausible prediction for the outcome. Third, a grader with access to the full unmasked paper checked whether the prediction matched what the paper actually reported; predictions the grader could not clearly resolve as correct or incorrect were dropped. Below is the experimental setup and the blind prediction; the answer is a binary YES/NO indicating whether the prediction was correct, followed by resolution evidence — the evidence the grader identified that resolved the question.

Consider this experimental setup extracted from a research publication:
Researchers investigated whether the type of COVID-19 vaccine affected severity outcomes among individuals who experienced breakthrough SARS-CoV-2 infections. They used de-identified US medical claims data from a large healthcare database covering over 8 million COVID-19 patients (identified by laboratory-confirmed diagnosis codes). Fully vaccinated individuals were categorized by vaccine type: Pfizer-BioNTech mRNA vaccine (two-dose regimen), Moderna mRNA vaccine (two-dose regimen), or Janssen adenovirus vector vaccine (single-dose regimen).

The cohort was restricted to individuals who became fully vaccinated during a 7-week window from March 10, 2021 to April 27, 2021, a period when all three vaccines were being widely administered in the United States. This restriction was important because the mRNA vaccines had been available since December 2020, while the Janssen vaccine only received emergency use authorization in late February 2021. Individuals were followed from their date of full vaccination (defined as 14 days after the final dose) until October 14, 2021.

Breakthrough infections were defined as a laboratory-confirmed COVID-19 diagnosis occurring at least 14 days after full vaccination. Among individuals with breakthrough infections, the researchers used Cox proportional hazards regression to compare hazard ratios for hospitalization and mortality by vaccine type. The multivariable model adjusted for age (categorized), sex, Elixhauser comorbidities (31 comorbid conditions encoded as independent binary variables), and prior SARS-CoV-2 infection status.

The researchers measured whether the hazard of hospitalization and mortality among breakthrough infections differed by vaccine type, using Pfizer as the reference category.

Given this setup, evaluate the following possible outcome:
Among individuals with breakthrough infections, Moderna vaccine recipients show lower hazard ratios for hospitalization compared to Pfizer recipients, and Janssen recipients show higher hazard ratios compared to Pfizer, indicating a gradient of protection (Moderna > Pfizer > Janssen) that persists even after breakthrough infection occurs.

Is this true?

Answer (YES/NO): YES